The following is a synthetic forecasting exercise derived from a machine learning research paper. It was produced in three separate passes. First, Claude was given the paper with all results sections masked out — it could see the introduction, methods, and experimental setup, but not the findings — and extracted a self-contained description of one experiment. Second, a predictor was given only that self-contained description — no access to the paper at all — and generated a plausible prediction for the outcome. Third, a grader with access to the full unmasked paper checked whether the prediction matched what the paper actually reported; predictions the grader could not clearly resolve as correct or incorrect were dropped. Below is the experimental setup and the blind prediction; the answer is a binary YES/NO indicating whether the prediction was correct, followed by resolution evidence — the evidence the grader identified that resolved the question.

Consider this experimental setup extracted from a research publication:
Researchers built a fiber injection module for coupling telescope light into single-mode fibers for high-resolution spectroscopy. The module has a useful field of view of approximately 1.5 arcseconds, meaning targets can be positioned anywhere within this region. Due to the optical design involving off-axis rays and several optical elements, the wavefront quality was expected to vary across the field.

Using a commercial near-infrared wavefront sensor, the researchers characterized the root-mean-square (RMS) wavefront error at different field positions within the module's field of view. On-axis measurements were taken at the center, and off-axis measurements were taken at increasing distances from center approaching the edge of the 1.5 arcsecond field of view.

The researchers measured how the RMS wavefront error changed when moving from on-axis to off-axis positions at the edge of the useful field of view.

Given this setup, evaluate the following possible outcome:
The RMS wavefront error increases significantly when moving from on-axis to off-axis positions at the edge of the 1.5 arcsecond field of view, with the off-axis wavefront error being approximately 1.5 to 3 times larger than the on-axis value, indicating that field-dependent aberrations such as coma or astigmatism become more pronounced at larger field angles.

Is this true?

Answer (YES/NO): YES